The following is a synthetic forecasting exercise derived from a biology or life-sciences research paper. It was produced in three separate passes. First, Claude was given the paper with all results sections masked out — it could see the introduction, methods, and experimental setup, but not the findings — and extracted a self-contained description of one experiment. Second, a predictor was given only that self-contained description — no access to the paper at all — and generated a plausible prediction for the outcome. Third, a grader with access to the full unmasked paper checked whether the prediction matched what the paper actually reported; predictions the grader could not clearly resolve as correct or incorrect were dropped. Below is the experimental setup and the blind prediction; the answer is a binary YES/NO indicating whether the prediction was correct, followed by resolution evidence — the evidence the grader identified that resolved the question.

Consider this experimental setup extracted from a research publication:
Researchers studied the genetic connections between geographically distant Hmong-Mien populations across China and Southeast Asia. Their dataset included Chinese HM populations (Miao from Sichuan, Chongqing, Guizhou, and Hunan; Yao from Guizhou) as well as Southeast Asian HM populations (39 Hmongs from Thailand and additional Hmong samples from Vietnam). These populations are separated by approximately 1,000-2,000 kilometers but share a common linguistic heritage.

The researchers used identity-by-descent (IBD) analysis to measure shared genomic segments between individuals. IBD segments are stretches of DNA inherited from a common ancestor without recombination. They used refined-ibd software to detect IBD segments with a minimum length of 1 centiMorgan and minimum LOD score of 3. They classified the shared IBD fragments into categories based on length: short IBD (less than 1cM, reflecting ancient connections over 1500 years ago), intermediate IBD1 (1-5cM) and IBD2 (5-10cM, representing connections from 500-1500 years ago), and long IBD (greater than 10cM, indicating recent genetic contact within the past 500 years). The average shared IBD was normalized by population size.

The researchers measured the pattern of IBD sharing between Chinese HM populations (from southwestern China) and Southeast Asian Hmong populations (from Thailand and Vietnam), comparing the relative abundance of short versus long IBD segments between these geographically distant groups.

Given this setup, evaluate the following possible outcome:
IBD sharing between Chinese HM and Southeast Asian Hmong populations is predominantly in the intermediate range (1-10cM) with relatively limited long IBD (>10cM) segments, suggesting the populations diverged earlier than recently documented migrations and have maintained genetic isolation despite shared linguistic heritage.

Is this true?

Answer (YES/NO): NO